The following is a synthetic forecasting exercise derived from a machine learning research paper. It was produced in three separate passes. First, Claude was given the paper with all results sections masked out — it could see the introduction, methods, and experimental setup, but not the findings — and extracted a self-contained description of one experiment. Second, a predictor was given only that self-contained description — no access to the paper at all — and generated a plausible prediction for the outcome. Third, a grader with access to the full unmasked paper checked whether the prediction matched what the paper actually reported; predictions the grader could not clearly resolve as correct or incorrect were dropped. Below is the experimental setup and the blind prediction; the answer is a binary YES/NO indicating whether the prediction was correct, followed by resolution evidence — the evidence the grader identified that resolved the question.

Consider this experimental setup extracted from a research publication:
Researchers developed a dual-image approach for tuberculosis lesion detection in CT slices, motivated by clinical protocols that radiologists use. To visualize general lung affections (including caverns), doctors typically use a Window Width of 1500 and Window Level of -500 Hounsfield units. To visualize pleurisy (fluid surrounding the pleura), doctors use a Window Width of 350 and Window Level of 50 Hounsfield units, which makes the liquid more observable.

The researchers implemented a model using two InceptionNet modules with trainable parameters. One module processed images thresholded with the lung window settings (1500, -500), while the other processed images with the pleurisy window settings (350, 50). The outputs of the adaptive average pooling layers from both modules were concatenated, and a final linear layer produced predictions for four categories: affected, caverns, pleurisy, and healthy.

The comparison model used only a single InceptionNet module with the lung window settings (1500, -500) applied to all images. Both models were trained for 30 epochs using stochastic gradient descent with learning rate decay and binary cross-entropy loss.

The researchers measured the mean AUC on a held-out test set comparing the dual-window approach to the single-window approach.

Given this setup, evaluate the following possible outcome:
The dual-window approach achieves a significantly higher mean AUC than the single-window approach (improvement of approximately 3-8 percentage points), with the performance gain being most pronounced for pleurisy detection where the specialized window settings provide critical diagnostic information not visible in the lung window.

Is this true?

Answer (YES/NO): NO